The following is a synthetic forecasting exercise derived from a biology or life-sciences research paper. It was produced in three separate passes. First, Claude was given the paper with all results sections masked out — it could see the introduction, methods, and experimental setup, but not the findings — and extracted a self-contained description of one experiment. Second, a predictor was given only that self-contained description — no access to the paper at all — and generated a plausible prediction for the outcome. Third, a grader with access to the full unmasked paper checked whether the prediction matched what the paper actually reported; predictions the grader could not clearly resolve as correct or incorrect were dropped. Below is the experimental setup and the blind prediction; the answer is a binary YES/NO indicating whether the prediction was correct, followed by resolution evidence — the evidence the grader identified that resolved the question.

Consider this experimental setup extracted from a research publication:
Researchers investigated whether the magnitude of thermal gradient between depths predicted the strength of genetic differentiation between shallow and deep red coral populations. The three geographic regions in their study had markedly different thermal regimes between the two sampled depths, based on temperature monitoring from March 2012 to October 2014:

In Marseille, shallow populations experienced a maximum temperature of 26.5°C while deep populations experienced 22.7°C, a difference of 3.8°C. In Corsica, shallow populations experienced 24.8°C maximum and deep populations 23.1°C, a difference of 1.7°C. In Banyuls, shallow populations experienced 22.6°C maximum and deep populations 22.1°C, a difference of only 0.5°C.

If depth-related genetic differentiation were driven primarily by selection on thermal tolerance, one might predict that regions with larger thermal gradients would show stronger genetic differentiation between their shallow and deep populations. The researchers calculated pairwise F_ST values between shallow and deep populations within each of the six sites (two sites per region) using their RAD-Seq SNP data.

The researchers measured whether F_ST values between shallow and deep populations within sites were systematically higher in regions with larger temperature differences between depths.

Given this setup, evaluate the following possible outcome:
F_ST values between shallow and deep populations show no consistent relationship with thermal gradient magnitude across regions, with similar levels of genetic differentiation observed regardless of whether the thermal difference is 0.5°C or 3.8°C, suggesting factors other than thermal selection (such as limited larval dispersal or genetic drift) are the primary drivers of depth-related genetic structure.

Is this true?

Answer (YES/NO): NO